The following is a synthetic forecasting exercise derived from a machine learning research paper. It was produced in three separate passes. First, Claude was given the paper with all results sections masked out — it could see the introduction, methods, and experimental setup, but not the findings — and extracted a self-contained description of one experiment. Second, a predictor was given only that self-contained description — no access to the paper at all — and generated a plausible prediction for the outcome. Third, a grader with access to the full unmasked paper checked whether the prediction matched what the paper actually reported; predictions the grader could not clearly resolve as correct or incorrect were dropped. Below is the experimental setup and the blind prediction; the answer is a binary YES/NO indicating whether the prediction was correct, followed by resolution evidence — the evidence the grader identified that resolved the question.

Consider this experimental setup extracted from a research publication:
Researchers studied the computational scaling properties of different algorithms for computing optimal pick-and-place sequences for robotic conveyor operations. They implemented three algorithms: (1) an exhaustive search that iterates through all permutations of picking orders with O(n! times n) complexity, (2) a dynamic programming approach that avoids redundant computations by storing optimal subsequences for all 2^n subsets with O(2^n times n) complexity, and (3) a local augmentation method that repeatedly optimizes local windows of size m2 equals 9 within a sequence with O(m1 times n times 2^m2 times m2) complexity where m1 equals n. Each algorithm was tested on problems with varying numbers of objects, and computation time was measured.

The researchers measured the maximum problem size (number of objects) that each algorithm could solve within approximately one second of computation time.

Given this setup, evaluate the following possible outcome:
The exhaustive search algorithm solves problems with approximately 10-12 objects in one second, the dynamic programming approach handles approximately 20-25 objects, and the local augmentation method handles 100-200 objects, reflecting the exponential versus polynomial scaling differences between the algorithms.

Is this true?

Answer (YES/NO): YES